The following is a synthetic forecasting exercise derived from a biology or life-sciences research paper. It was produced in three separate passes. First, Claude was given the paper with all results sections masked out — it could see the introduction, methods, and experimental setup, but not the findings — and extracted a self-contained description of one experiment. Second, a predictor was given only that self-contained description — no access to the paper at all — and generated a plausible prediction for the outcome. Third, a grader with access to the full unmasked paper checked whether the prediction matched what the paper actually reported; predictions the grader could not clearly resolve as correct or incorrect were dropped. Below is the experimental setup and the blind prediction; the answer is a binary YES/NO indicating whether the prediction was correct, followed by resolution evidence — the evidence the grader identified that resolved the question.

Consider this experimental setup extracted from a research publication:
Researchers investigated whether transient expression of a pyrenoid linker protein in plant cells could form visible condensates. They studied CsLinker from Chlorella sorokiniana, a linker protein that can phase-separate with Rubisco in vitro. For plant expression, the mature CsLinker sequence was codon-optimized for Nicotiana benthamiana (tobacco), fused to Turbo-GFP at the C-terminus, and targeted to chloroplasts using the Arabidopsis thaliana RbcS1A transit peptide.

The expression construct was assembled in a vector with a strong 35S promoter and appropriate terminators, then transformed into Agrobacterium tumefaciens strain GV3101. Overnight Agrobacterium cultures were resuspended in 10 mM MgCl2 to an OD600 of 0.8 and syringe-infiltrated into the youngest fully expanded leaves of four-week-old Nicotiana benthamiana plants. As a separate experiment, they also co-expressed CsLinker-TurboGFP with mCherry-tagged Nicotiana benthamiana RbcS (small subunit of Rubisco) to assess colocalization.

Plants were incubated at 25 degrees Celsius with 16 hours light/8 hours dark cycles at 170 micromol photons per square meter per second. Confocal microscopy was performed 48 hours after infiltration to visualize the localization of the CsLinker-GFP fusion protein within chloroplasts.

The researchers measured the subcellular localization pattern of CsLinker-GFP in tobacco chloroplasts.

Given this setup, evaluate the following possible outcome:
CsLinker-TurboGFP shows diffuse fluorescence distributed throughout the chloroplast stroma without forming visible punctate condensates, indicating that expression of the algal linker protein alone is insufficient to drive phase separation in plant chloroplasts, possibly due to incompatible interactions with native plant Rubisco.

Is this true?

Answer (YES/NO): NO